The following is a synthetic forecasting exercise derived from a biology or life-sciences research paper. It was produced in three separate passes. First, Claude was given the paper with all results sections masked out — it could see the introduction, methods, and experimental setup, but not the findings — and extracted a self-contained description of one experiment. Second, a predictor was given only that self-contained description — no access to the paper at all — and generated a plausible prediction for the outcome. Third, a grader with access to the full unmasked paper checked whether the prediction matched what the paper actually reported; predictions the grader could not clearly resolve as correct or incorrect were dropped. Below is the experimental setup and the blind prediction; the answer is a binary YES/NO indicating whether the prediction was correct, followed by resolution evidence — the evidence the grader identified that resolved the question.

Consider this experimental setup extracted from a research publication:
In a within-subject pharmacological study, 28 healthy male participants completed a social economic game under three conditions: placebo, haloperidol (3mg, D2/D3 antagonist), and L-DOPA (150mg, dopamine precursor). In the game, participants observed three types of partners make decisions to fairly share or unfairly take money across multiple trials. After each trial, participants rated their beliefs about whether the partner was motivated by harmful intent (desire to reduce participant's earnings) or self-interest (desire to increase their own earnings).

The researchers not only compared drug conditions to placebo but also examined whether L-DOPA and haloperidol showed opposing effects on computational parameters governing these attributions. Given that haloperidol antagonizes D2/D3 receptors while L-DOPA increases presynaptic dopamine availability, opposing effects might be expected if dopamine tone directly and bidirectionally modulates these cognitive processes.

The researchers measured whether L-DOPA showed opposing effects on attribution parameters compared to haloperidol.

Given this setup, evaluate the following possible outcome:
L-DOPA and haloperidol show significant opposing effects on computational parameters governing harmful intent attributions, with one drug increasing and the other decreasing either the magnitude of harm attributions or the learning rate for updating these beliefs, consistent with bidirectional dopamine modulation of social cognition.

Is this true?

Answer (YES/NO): NO